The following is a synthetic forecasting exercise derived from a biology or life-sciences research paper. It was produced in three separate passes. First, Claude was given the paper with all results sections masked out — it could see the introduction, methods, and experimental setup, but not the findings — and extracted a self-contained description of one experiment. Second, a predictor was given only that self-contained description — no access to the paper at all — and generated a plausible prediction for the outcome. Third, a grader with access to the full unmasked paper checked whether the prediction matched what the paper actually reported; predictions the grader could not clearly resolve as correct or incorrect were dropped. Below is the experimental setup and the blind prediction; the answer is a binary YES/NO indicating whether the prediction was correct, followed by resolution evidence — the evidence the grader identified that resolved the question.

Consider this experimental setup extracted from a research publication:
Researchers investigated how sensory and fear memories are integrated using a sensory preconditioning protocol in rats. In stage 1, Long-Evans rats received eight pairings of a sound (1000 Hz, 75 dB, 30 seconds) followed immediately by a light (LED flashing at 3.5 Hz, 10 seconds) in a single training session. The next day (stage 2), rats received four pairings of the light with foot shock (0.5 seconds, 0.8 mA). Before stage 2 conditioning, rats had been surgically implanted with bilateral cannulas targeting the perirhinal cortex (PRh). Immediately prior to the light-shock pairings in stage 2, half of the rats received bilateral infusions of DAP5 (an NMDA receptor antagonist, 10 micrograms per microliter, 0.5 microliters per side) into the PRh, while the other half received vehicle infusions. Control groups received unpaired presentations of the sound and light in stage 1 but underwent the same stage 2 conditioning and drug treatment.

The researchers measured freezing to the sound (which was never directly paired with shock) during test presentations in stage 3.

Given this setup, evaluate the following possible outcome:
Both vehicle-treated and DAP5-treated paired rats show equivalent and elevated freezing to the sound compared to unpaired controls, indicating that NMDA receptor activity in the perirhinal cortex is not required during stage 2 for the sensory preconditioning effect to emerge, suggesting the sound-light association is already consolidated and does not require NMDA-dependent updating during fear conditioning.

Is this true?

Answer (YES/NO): NO